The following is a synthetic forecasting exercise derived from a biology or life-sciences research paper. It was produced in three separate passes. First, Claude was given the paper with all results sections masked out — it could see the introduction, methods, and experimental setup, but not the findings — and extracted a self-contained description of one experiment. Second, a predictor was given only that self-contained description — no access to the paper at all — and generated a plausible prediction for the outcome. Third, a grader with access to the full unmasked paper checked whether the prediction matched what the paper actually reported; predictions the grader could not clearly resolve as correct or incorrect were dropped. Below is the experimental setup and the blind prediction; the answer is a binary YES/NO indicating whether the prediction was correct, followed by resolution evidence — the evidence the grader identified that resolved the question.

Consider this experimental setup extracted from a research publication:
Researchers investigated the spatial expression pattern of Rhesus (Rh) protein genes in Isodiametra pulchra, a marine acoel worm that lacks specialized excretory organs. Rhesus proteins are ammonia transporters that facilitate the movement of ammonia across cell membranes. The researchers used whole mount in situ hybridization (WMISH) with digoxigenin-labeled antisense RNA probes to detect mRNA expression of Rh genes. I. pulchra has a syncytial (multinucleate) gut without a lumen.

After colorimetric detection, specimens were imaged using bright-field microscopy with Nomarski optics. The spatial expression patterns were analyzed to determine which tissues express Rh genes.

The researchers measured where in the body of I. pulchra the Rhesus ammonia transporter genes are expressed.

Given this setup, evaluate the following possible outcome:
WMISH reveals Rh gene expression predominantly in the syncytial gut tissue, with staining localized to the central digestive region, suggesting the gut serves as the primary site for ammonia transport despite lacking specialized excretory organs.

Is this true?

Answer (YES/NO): NO